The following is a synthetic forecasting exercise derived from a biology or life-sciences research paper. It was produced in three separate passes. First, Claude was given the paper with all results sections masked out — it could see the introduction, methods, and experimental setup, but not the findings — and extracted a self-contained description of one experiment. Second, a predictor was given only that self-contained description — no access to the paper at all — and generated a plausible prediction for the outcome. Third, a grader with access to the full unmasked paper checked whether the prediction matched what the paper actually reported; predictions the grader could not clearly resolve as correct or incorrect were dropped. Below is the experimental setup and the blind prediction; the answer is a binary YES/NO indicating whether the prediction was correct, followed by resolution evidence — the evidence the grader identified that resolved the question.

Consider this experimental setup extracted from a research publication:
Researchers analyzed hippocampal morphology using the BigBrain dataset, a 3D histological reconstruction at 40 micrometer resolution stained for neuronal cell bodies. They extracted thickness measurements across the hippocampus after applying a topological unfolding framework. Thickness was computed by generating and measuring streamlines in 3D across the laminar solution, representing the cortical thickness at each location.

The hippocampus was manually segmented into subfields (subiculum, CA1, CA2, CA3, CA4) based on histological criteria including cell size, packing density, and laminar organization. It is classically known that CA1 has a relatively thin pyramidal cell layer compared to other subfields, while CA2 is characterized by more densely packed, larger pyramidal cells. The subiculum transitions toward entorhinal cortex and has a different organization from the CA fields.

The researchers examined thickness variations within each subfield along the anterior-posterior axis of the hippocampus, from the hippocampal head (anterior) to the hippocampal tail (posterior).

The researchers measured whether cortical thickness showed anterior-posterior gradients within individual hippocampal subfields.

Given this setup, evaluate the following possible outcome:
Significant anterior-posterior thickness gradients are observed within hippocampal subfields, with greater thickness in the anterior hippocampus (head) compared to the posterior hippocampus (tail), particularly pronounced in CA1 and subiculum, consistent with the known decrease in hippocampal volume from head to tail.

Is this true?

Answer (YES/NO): NO